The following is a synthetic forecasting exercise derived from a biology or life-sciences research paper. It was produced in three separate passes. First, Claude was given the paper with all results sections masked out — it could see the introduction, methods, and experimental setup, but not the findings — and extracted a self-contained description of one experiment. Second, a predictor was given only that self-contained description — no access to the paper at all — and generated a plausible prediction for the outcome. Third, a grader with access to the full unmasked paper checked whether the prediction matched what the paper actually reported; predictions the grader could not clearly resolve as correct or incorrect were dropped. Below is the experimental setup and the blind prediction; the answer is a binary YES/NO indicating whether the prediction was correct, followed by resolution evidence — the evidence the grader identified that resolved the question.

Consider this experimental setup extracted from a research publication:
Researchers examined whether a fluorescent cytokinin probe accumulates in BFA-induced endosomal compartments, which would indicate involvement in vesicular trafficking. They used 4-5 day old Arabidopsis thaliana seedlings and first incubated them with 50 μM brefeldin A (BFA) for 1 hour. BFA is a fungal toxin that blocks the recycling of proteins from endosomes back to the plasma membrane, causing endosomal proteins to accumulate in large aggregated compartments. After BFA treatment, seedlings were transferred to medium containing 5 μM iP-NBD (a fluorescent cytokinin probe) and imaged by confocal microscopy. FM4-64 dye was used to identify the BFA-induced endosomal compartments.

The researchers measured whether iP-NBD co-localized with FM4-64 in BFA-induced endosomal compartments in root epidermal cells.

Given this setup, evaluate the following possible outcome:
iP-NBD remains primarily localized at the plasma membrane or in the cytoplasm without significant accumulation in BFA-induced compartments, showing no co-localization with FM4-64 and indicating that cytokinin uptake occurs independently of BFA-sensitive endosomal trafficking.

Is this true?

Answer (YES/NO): NO